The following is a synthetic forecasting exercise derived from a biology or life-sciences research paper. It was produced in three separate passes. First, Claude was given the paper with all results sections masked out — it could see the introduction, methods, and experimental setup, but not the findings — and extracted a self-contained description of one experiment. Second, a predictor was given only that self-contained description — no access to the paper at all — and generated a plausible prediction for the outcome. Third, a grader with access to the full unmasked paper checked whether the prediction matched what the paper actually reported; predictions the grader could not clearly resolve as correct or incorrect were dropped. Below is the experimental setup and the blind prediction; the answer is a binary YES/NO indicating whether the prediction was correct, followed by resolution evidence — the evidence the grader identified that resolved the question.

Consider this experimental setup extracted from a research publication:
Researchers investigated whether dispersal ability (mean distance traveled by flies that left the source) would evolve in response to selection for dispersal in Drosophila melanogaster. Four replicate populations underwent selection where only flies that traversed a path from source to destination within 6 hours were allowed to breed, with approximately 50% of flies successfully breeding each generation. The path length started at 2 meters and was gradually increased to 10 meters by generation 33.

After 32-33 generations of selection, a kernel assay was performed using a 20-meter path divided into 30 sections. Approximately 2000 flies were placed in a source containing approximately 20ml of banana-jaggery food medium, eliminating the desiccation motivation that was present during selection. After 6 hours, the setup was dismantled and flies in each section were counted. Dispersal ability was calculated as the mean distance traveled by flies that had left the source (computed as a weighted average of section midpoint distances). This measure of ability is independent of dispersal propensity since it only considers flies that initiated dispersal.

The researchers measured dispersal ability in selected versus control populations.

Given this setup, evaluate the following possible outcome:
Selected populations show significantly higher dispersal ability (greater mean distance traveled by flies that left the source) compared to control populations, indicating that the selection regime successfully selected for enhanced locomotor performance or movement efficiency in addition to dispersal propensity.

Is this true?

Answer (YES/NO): YES